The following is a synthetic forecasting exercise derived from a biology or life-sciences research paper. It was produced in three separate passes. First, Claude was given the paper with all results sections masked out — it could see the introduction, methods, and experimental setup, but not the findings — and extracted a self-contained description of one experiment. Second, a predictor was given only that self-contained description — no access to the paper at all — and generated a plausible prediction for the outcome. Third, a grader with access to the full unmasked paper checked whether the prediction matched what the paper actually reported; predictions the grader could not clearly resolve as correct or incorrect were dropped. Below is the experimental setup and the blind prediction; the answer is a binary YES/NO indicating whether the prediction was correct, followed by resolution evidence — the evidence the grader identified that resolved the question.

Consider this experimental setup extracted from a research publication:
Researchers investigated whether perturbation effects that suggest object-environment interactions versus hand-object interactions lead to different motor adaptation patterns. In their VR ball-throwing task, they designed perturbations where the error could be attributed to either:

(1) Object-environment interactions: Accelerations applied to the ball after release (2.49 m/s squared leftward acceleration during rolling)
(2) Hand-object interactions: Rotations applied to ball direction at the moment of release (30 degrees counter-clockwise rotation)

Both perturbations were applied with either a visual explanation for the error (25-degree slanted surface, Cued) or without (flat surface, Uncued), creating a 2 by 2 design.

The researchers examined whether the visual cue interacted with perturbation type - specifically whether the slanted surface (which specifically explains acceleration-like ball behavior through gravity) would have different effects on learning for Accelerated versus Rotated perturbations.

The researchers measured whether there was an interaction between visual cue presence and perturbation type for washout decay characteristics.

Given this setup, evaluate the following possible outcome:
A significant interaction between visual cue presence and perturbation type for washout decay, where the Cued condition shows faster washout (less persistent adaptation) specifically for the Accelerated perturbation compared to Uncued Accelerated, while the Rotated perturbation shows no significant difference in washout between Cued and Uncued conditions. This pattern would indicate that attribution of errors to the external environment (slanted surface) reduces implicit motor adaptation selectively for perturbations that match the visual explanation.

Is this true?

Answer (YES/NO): NO